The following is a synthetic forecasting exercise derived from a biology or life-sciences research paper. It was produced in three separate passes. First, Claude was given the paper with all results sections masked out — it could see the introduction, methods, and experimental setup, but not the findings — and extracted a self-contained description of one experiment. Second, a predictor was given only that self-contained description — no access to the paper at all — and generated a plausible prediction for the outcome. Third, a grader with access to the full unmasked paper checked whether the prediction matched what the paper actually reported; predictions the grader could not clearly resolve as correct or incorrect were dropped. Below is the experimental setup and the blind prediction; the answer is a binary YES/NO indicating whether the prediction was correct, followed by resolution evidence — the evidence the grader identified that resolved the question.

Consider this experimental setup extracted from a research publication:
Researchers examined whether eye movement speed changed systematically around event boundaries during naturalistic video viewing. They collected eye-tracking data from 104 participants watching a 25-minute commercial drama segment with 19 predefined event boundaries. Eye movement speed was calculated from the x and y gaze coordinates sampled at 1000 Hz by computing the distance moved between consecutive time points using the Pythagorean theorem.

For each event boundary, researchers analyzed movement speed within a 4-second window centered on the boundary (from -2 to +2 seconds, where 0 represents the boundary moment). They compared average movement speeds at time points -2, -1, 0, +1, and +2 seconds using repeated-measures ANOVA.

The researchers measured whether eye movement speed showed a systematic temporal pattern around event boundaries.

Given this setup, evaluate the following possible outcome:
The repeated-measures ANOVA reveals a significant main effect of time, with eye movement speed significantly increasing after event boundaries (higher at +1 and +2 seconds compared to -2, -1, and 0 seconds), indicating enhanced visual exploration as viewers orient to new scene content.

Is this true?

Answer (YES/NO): NO